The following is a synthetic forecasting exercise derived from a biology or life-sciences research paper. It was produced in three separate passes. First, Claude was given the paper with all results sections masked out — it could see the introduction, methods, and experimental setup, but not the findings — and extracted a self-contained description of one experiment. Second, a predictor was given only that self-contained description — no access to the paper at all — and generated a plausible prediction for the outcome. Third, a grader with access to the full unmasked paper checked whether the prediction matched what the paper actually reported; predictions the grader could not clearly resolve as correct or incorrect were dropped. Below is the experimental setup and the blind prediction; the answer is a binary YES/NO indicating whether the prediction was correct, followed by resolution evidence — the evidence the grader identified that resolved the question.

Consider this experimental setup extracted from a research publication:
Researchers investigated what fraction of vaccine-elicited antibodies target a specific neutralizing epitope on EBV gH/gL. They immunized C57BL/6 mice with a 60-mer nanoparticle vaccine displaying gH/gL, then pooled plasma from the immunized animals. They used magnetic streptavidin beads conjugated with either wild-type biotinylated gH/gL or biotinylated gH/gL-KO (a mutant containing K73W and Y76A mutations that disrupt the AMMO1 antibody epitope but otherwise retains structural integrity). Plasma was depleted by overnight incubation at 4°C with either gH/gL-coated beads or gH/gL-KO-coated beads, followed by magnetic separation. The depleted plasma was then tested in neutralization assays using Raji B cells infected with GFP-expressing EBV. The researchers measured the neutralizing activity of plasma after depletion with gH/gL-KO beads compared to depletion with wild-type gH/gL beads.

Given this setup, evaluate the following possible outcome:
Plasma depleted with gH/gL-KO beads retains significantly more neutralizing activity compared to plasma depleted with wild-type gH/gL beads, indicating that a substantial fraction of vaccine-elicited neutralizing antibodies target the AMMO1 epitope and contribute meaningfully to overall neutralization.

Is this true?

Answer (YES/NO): NO